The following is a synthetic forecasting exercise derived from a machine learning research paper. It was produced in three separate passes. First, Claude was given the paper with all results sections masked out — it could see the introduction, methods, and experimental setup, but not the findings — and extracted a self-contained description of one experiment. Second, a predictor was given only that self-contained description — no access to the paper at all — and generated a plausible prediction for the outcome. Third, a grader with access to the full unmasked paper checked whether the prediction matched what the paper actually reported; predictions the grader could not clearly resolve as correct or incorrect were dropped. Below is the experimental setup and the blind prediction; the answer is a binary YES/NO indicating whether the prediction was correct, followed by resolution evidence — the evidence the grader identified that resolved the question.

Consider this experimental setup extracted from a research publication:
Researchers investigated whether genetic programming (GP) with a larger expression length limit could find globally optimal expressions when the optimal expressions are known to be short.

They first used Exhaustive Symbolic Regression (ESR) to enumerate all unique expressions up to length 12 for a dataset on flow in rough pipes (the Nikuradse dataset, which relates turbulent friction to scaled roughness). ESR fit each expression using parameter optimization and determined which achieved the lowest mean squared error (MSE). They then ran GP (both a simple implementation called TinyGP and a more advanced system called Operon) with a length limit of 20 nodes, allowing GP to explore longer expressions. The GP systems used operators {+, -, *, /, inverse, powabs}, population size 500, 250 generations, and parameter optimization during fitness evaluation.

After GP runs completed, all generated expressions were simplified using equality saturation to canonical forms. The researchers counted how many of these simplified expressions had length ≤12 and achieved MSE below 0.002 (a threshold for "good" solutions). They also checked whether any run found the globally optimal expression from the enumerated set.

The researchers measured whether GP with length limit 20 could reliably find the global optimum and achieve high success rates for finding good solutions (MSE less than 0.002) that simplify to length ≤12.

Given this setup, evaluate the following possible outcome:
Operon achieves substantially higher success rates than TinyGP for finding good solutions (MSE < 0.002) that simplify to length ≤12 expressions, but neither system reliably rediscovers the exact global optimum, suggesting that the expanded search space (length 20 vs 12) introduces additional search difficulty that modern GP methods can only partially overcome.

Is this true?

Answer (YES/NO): NO